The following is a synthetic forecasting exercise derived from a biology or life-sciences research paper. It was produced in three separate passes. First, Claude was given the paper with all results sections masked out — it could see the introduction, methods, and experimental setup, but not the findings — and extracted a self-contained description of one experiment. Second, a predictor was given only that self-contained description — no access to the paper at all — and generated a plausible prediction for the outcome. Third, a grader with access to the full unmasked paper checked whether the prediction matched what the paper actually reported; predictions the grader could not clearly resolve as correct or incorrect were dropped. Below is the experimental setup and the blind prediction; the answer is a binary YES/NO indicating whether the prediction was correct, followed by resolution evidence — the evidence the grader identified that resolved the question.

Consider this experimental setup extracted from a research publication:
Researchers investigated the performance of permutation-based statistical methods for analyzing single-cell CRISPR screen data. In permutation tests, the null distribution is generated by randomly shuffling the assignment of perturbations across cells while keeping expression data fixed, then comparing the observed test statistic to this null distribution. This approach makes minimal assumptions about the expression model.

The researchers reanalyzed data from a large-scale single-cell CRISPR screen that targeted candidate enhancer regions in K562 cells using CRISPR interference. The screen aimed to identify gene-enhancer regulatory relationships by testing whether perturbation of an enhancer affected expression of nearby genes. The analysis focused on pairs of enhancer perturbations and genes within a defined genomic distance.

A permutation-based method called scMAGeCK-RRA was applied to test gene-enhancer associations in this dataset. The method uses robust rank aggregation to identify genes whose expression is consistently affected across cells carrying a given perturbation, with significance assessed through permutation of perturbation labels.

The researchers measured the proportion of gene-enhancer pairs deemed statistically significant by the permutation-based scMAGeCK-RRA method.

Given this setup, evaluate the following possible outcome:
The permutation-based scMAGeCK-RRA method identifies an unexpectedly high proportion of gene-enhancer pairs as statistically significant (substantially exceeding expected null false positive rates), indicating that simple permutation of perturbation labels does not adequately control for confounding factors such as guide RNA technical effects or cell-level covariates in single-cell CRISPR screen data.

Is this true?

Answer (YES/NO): YES